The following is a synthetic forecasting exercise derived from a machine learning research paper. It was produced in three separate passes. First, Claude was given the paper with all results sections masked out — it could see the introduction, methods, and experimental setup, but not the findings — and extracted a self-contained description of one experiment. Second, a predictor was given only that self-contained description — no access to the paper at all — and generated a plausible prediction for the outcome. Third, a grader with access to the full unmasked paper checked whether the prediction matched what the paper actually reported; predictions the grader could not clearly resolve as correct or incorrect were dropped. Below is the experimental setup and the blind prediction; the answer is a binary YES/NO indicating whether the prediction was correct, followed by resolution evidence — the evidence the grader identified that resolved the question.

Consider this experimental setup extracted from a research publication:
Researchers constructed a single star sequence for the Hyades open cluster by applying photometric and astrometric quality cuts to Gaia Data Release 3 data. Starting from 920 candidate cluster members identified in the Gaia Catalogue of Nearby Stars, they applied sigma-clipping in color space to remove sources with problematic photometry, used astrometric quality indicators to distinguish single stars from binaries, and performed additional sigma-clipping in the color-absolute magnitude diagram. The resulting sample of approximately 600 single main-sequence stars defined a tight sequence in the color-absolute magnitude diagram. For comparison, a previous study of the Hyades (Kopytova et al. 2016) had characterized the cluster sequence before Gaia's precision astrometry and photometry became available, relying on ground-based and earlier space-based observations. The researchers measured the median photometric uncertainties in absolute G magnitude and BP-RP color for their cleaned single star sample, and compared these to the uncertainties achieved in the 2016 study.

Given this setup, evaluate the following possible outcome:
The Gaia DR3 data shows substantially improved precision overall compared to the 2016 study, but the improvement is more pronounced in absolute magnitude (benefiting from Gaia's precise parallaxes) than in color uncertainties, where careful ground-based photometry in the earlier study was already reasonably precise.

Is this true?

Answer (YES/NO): NO